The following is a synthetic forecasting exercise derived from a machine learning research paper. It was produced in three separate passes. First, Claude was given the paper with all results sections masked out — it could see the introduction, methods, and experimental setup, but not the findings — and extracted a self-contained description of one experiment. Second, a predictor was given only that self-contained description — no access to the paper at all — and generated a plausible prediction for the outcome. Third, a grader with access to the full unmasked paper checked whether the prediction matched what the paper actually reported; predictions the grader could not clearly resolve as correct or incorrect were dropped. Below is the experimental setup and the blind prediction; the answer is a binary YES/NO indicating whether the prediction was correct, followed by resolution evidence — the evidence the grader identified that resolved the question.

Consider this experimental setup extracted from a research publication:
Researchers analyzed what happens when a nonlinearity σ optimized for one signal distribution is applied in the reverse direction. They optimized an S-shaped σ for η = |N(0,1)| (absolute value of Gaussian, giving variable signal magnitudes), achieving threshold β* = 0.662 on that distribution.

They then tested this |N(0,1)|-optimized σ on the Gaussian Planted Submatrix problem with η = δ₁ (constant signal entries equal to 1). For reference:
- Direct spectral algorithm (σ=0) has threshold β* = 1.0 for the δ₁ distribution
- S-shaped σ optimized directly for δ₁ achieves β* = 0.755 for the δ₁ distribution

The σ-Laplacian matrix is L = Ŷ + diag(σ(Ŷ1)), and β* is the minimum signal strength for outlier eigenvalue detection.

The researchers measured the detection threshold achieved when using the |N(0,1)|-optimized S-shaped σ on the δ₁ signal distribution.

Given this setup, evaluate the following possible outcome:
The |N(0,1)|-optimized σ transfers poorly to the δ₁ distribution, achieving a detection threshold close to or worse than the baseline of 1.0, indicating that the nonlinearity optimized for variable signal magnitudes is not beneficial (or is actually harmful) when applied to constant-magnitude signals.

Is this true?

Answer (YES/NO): NO